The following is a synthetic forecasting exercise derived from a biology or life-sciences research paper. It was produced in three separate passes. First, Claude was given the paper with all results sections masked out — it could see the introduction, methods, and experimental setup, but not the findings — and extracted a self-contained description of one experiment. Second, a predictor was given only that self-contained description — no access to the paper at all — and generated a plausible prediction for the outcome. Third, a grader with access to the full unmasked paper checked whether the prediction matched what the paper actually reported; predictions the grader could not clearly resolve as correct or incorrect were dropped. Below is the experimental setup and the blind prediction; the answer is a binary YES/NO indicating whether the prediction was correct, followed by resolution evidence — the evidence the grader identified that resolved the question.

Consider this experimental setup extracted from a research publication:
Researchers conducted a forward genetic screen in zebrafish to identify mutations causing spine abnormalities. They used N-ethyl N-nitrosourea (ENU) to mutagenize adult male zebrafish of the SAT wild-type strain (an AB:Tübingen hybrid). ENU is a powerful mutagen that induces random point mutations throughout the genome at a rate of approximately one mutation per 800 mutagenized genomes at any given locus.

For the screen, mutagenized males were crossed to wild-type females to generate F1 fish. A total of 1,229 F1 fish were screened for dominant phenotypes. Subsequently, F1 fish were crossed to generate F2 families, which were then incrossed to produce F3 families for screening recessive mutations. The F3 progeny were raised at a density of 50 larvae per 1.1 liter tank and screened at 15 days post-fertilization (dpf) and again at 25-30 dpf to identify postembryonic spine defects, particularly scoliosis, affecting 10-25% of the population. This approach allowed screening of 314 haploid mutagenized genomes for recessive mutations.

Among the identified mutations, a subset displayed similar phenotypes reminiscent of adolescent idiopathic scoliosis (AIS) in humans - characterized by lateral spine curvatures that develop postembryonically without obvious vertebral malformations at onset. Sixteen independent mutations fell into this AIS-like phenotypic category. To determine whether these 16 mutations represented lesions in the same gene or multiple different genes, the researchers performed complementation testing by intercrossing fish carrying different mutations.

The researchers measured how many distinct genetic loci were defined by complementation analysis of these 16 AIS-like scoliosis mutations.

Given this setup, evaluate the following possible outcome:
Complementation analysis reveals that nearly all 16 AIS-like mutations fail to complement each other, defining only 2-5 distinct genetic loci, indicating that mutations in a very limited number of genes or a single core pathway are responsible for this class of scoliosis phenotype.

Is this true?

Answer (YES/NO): NO